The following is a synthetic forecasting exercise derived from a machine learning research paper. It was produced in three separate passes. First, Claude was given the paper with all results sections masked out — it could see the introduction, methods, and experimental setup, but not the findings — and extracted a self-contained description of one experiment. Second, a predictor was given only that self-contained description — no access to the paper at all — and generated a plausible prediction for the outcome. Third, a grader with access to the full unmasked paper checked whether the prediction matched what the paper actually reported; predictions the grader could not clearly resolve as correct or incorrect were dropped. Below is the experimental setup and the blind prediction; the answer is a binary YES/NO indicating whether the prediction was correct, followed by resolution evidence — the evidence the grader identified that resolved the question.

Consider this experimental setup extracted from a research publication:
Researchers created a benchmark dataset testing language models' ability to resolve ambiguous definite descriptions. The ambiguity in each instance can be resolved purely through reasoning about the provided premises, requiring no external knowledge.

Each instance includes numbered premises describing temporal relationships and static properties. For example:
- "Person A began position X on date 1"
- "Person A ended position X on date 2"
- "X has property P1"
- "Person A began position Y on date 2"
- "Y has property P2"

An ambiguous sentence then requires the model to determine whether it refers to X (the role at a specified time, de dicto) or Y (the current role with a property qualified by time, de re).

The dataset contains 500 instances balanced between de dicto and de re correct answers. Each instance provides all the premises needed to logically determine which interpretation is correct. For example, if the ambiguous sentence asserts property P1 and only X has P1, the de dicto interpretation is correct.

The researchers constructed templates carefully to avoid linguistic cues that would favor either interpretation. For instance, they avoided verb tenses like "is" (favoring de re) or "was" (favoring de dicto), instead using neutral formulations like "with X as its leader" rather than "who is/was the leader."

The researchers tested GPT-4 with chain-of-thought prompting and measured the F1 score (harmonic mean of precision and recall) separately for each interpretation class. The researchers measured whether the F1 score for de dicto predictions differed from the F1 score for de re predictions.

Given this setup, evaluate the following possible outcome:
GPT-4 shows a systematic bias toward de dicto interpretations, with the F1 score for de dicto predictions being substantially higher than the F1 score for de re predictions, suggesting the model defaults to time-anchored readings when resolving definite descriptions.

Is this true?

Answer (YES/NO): YES